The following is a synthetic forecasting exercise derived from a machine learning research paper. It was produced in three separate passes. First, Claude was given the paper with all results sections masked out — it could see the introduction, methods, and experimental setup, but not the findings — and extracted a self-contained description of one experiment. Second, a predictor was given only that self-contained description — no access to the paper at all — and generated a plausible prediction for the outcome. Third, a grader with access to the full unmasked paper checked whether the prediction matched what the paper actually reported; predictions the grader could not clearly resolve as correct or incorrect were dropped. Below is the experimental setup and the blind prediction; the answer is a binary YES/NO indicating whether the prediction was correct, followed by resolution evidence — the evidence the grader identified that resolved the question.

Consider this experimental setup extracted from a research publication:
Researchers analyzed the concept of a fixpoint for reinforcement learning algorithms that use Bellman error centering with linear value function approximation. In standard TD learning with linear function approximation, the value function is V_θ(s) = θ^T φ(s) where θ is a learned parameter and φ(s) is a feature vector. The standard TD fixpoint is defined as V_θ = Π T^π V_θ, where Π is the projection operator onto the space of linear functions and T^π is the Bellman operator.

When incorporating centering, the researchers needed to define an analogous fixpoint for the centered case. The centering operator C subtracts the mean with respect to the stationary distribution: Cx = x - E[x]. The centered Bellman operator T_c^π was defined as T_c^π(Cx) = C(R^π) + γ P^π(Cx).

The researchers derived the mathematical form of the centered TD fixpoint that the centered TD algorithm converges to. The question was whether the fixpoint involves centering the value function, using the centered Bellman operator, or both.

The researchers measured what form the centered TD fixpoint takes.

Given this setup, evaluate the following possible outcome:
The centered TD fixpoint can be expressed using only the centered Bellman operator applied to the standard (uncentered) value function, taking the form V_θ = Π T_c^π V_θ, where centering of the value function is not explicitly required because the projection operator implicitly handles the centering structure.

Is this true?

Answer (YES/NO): NO